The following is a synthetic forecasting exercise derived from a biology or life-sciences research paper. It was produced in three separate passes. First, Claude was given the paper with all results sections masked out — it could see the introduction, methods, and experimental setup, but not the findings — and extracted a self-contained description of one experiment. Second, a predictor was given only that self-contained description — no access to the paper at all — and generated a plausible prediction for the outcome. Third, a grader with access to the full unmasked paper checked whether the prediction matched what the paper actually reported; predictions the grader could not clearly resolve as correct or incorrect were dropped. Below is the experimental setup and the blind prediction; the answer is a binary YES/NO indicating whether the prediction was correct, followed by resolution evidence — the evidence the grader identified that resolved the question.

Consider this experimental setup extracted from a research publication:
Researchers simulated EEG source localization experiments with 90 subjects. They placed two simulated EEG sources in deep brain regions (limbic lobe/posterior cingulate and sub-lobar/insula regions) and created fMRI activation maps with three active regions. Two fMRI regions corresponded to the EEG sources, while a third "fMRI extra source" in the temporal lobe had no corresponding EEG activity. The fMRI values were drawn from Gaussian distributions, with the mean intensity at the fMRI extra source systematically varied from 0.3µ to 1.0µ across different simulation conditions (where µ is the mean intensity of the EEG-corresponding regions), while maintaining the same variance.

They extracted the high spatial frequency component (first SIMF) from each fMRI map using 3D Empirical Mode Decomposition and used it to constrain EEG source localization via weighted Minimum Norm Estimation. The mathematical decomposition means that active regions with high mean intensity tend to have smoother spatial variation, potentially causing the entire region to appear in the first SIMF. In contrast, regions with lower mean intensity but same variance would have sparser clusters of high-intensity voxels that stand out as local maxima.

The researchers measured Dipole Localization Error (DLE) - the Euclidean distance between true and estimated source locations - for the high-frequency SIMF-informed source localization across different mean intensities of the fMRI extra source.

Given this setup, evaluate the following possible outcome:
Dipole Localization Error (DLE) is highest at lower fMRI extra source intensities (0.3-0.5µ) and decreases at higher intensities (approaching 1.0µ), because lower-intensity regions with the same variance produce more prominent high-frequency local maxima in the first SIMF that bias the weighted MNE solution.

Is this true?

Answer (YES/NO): NO